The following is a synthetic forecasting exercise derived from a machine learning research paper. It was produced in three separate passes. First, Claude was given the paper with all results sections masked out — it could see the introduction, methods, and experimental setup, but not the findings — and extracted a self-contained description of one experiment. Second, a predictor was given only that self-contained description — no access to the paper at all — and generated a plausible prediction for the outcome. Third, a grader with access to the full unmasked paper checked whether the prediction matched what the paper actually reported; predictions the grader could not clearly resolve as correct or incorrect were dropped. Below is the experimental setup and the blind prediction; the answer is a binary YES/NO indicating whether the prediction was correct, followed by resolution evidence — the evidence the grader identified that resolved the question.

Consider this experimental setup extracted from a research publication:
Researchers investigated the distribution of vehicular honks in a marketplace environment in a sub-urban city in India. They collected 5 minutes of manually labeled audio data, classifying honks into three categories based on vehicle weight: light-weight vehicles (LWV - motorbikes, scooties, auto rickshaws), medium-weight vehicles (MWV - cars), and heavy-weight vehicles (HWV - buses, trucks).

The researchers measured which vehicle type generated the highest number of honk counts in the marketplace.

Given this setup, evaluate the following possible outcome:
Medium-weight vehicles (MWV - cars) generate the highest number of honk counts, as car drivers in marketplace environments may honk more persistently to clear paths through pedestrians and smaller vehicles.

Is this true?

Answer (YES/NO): YES